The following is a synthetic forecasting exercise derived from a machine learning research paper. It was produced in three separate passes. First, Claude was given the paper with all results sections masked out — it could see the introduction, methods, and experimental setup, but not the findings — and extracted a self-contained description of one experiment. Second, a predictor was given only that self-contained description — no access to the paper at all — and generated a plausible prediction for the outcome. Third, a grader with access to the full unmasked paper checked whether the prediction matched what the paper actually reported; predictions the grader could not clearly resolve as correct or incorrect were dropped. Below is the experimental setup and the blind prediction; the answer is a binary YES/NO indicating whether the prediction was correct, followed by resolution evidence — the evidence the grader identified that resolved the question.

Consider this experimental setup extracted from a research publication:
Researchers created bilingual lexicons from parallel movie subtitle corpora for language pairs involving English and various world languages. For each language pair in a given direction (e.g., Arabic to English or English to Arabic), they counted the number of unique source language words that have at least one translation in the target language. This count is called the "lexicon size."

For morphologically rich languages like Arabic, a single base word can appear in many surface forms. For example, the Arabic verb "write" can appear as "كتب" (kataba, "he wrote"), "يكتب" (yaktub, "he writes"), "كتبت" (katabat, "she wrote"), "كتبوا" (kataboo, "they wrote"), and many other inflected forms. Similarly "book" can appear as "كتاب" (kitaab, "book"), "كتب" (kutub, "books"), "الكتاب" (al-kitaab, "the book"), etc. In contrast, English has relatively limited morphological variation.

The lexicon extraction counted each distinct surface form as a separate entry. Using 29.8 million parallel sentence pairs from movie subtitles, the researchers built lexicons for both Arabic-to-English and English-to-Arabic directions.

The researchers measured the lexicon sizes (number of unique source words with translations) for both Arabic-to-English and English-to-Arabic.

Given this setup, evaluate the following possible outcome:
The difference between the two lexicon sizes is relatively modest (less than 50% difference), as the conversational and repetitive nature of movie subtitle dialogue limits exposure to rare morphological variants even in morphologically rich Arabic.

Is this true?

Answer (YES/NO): NO